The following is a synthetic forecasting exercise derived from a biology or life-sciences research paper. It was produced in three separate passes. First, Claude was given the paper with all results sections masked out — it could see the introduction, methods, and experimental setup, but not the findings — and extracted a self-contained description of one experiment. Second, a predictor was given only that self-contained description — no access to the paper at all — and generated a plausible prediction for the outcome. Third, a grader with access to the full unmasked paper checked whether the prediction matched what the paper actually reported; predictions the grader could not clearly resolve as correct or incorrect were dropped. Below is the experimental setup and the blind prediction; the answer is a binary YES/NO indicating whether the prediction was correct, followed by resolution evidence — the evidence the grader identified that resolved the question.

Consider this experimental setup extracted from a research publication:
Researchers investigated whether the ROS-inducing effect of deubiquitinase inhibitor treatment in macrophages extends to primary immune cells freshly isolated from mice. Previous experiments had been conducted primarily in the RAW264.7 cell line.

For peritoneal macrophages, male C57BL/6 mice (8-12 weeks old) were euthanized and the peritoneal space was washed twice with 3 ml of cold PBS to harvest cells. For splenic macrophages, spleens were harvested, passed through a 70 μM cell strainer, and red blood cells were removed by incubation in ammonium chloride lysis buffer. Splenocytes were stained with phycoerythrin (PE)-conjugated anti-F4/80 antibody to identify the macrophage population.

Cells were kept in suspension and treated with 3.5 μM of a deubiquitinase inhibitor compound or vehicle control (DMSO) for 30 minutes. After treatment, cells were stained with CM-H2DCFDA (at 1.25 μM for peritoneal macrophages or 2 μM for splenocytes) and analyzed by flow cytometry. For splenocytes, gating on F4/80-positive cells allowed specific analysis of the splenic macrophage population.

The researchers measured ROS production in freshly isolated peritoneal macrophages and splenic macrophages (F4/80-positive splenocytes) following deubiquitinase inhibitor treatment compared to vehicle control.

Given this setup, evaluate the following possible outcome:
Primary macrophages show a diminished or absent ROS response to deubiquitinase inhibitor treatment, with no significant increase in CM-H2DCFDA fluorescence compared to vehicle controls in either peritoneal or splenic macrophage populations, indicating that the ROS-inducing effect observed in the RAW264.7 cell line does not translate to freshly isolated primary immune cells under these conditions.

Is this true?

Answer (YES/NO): NO